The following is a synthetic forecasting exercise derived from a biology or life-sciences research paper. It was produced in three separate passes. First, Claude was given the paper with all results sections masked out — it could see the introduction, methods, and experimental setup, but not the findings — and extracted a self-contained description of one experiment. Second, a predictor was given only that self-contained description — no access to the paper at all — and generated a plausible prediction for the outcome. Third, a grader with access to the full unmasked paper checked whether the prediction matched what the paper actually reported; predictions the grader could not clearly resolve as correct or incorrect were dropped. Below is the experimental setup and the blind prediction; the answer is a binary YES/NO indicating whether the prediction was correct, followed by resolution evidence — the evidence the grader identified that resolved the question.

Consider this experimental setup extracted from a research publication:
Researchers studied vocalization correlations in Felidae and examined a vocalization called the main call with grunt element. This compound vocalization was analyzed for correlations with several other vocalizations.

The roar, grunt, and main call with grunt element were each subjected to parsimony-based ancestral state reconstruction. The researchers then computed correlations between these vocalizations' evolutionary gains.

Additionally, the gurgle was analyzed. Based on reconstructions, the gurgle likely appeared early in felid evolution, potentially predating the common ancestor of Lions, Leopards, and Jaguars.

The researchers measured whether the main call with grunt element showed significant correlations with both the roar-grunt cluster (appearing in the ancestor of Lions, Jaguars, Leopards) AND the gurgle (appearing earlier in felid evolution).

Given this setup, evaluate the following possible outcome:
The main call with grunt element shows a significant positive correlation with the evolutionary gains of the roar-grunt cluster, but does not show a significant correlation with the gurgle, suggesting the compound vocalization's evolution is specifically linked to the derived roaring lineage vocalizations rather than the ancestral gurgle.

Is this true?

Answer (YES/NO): NO